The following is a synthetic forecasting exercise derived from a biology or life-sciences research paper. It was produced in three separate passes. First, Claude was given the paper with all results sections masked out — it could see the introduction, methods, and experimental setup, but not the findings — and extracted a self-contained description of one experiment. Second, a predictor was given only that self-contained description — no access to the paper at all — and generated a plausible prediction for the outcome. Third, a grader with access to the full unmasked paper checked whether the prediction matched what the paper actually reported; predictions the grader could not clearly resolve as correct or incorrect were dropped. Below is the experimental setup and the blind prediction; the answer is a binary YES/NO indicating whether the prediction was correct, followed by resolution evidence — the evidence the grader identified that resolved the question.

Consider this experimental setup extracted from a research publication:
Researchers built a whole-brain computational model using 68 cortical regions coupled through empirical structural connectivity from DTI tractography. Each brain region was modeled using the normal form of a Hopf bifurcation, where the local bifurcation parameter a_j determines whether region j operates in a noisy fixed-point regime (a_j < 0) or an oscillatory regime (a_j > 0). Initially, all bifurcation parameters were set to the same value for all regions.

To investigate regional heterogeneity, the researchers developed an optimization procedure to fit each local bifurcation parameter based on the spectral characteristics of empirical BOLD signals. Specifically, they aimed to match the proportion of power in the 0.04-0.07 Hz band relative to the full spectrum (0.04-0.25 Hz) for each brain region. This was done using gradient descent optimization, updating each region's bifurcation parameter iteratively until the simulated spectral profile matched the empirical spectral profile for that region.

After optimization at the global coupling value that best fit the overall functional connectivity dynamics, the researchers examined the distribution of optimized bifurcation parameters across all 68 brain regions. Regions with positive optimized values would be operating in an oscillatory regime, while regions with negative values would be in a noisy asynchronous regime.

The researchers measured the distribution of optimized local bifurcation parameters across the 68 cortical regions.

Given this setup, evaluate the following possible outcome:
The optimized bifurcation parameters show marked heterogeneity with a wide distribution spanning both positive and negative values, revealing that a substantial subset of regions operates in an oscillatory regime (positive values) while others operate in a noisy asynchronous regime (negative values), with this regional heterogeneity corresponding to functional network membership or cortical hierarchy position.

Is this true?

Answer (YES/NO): NO